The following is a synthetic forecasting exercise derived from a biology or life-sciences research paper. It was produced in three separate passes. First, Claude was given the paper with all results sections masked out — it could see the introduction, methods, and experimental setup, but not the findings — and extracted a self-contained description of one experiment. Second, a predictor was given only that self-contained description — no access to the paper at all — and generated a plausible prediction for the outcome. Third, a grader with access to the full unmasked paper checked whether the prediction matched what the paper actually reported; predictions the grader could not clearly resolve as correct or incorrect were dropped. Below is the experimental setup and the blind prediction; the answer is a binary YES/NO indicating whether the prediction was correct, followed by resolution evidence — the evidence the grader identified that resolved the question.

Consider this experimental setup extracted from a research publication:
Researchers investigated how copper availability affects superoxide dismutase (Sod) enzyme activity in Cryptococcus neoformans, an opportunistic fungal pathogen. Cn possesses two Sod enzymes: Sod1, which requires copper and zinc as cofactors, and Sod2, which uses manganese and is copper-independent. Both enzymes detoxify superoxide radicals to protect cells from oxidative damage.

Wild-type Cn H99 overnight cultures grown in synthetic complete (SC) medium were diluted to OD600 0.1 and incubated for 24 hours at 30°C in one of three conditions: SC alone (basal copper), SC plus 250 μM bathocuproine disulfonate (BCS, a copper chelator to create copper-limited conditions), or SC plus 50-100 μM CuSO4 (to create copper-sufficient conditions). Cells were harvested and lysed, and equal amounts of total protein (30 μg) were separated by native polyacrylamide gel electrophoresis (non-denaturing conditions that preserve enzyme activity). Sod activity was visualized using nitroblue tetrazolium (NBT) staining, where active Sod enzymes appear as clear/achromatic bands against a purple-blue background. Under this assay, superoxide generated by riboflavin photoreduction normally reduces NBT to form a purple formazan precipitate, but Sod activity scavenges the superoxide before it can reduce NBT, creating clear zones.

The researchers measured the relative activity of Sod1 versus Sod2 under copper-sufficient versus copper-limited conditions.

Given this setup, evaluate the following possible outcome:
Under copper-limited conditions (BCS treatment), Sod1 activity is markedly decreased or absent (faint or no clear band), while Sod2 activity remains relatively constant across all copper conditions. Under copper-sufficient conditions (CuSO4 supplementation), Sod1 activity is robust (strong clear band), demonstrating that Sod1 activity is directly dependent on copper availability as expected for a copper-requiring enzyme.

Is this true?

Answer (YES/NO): NO